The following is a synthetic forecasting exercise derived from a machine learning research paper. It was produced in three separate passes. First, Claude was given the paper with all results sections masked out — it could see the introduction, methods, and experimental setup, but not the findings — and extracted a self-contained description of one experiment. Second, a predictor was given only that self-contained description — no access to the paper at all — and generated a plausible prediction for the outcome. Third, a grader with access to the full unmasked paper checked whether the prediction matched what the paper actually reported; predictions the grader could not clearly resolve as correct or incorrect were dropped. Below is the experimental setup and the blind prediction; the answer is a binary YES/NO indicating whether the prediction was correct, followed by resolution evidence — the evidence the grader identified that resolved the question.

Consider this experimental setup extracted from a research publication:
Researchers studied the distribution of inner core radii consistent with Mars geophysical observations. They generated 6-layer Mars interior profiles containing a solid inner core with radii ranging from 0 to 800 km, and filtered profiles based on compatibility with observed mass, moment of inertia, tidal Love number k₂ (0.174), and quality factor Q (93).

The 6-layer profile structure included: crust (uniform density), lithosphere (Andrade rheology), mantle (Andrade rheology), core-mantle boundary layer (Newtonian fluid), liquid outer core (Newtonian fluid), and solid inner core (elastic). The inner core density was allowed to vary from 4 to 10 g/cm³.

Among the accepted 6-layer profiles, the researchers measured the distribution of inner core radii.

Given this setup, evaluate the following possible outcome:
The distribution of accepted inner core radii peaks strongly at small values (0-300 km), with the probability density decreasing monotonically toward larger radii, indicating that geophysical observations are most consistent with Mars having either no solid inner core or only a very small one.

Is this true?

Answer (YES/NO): NO